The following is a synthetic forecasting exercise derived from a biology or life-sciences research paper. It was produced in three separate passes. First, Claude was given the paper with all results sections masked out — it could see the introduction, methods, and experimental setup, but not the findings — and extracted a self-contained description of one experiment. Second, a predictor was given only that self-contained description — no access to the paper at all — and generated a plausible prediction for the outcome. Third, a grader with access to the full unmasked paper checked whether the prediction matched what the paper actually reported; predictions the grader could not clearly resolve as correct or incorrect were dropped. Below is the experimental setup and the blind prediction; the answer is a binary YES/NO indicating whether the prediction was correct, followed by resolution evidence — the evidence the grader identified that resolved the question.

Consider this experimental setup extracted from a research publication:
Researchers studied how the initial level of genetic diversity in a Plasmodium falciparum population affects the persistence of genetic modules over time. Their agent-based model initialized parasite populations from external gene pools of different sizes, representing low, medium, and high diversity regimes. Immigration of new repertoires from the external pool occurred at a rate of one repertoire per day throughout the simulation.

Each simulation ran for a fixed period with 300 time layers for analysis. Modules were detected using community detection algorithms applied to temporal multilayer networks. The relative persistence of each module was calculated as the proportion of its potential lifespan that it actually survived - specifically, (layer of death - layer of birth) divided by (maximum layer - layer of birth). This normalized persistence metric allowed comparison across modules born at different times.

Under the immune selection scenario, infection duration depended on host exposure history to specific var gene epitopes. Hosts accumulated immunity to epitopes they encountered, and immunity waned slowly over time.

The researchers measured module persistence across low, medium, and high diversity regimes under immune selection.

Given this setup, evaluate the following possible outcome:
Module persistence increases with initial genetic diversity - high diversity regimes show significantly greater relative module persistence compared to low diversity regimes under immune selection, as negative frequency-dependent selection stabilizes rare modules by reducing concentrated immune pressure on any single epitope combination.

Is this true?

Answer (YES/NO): YES